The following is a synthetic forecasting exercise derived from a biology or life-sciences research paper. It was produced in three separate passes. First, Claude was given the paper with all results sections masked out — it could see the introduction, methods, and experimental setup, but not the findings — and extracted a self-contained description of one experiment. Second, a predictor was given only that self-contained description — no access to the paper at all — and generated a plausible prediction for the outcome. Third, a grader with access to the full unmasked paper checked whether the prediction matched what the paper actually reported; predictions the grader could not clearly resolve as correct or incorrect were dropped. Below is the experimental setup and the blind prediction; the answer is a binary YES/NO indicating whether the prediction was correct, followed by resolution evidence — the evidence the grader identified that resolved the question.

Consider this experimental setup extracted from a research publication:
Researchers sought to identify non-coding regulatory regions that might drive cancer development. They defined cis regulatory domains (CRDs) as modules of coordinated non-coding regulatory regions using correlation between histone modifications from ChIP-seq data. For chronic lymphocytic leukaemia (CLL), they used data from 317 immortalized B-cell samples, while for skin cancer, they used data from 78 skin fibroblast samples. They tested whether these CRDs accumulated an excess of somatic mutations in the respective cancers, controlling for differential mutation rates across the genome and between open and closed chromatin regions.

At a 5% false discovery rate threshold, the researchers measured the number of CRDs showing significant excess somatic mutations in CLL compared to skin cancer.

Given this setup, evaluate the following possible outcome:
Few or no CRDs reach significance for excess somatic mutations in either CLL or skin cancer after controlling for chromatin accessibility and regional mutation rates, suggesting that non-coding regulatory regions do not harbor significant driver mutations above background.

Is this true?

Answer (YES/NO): NO